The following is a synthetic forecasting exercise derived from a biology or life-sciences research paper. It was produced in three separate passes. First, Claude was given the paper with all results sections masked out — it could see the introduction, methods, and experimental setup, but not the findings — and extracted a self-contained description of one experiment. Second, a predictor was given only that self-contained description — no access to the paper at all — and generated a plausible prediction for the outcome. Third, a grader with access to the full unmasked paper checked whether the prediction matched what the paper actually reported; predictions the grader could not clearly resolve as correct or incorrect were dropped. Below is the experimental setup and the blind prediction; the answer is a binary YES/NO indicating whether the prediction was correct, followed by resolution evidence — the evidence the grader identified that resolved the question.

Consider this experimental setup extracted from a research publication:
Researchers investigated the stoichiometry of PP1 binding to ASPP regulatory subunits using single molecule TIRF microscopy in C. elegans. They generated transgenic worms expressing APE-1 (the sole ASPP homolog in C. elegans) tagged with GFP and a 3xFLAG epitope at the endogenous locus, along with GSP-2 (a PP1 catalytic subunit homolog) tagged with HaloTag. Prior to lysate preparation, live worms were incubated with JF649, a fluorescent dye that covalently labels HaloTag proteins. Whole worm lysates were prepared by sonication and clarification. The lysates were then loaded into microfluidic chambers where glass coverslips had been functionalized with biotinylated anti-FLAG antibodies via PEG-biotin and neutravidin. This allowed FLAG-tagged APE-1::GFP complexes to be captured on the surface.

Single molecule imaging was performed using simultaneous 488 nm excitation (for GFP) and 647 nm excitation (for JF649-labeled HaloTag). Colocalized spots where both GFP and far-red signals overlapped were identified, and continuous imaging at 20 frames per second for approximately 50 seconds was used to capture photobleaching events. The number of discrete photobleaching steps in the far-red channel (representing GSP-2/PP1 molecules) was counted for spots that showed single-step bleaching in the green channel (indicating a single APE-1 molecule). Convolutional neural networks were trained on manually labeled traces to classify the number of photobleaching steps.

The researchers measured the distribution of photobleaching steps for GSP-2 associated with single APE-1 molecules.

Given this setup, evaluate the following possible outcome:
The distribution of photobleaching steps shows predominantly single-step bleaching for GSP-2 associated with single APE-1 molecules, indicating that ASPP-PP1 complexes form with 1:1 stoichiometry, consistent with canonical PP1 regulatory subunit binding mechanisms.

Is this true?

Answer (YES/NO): NO